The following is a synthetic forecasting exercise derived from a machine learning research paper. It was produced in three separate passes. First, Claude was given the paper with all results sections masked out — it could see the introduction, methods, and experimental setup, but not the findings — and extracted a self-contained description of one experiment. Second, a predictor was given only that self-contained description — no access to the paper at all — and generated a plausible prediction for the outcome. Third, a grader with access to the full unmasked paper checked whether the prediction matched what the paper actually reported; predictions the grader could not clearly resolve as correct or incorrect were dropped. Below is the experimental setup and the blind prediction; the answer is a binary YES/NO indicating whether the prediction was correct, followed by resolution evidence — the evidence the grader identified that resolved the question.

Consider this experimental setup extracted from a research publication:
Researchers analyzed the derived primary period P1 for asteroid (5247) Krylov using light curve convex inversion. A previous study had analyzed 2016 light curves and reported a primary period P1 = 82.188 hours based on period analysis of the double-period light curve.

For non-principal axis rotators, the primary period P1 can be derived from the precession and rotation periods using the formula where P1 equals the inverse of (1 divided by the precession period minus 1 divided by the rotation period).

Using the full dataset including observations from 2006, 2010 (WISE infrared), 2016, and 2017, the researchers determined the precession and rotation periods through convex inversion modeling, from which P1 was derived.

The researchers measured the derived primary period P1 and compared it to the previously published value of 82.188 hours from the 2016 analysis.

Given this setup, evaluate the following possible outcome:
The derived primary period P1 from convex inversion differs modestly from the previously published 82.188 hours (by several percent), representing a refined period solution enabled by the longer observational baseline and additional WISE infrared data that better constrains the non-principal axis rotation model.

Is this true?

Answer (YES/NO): NO